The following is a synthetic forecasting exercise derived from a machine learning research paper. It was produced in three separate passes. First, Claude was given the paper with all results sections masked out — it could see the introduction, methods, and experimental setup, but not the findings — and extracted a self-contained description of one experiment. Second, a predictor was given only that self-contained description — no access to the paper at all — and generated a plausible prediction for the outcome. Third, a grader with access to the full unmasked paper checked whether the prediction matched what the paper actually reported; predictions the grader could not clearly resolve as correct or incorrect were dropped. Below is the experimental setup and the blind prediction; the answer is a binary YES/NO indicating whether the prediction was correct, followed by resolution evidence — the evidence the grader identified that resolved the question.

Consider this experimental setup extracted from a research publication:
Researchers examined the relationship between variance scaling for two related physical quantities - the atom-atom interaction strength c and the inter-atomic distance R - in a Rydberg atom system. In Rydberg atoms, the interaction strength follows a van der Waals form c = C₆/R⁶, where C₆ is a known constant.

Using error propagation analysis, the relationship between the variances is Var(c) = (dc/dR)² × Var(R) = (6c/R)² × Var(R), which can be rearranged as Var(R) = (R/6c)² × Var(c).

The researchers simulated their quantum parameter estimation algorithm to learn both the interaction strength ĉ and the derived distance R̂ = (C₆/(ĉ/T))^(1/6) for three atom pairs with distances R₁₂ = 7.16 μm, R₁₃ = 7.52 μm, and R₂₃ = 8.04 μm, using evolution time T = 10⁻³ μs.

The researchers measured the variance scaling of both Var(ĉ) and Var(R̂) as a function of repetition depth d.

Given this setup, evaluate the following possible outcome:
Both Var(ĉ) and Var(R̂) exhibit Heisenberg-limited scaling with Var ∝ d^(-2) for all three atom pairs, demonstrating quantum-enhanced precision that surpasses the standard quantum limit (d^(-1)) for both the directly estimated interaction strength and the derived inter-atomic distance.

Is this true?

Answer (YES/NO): NO